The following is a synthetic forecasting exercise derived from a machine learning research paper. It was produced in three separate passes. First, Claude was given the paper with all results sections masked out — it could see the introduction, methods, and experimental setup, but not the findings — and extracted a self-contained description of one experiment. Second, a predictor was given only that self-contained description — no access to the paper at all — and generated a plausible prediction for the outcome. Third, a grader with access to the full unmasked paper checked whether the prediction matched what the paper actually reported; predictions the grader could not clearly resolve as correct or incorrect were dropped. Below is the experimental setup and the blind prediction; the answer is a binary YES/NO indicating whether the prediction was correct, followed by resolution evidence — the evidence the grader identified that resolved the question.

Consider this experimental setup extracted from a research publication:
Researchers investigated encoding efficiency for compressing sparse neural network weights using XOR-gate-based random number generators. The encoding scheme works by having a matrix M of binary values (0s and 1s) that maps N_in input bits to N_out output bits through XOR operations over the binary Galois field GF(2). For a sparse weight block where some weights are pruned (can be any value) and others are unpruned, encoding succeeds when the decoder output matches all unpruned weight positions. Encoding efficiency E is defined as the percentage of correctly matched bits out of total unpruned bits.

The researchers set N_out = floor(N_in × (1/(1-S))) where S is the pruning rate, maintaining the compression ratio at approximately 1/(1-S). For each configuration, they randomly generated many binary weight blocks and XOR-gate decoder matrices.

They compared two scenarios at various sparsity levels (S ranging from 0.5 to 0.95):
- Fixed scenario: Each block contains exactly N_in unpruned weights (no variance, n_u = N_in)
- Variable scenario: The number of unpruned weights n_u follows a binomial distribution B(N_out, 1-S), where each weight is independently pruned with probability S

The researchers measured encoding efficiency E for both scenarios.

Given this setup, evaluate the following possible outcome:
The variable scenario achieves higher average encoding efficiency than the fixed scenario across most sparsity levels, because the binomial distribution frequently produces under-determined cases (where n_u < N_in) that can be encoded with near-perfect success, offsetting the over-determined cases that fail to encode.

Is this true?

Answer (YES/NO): NO